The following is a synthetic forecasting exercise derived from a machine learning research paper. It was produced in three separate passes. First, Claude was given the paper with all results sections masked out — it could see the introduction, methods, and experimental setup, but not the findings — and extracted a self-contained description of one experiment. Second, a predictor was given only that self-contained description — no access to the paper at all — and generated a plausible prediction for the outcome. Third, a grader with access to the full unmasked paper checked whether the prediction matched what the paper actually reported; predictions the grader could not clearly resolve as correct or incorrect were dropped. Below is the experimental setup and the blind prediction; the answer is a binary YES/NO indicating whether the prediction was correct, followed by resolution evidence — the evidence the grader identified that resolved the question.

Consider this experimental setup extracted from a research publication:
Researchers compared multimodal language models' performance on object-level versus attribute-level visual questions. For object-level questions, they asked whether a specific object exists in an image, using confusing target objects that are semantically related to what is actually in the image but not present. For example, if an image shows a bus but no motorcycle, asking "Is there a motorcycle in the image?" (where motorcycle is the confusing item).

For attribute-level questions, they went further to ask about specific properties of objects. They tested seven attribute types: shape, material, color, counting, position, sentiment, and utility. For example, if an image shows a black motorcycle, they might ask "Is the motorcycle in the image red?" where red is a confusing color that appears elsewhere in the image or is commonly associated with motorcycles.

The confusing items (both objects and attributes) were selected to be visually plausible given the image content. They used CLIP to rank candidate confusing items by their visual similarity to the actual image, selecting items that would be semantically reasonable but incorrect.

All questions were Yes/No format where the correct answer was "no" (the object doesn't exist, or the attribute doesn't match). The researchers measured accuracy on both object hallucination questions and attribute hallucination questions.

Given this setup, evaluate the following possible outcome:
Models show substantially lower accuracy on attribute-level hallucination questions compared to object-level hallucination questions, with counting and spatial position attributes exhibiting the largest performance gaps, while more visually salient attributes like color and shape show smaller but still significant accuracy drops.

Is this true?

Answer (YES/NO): NO